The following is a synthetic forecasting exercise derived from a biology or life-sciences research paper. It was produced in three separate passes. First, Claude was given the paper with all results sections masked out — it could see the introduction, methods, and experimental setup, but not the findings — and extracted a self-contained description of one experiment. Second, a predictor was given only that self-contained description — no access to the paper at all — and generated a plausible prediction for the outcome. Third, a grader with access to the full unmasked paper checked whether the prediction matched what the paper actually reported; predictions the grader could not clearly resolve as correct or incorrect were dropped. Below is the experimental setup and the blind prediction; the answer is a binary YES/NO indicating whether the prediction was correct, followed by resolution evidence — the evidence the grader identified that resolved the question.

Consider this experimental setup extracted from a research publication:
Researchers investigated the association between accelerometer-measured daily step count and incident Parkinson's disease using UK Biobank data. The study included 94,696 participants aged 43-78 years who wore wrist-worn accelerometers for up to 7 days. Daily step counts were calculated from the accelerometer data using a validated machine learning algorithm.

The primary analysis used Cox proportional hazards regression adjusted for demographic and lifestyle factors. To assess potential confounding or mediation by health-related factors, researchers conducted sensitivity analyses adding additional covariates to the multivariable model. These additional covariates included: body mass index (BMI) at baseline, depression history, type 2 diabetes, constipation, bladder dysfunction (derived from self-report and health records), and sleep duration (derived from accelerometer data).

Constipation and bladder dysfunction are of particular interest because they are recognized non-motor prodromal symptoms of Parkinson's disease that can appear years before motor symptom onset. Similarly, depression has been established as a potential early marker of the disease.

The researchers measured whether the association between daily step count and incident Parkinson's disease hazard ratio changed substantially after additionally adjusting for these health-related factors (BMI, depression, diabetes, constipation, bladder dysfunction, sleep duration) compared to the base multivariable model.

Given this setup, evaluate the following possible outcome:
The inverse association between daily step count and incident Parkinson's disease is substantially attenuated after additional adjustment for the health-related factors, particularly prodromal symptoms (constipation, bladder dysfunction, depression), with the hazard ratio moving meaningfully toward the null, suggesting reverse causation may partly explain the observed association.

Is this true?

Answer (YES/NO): NO